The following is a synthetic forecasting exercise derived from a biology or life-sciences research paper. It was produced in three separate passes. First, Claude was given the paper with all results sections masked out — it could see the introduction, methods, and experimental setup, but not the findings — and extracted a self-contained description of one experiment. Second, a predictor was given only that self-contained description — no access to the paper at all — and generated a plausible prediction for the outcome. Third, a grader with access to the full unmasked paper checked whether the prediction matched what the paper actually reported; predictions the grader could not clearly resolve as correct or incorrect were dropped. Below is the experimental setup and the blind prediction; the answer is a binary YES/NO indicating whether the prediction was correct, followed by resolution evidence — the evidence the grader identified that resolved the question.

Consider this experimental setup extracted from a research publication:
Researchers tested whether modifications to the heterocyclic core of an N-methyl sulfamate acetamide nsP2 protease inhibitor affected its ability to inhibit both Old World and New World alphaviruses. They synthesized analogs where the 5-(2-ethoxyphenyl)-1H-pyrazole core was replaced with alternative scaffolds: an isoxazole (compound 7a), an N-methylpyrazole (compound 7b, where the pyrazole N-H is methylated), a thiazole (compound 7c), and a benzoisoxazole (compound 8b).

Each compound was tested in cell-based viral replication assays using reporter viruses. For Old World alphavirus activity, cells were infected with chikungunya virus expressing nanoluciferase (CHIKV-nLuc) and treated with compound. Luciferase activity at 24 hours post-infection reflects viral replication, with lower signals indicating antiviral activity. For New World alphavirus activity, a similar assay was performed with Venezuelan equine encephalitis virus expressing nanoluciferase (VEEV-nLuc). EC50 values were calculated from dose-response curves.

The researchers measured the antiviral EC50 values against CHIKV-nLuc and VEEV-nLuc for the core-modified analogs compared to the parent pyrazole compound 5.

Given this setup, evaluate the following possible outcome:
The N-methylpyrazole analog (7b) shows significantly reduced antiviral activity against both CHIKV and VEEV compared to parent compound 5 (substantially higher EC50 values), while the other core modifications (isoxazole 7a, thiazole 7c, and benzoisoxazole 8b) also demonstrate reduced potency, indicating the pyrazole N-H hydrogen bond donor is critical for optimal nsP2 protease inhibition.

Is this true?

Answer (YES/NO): YES